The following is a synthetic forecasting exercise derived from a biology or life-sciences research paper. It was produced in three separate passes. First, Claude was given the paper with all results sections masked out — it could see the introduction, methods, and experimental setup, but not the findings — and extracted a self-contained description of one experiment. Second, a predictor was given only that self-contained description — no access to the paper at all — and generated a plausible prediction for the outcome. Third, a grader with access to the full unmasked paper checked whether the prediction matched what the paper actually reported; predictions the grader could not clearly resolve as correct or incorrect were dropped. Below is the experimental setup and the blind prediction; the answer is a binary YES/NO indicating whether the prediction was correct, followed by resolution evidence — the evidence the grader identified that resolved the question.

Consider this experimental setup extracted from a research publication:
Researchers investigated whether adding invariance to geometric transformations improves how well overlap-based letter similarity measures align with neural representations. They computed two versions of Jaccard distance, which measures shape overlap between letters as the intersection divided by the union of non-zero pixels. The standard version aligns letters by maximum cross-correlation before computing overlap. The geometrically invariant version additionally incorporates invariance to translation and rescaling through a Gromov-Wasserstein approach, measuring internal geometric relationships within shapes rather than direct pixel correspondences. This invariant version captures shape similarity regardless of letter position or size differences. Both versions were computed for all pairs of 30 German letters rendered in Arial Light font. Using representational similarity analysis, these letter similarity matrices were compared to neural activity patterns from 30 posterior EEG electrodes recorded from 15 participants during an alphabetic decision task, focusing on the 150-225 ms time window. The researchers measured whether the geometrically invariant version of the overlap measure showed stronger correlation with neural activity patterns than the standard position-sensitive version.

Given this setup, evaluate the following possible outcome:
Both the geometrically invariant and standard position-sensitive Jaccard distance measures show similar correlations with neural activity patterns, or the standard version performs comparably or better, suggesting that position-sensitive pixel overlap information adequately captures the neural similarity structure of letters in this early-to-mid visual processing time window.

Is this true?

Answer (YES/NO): NO